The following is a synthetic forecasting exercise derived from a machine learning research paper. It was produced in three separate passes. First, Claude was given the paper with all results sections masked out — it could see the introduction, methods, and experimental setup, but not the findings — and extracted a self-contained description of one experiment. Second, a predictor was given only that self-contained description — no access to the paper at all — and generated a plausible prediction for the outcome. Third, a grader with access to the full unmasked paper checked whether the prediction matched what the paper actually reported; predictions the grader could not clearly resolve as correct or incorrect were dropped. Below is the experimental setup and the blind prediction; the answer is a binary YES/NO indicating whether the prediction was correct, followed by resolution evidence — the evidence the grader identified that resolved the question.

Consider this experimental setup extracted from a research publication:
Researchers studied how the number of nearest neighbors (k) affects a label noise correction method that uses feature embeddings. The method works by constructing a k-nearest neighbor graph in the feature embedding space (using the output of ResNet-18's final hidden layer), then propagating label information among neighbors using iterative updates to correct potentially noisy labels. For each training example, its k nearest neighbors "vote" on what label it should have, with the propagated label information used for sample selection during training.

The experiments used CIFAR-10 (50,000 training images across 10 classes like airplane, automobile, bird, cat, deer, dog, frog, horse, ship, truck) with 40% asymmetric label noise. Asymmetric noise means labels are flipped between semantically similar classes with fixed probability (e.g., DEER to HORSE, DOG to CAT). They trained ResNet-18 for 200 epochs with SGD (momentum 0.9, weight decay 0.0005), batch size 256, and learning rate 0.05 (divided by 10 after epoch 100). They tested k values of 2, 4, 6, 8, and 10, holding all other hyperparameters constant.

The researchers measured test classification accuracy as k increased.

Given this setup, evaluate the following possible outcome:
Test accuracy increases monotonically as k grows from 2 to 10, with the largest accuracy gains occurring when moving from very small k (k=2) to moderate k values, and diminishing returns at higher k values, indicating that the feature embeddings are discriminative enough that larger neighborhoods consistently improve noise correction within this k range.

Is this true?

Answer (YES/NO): NO